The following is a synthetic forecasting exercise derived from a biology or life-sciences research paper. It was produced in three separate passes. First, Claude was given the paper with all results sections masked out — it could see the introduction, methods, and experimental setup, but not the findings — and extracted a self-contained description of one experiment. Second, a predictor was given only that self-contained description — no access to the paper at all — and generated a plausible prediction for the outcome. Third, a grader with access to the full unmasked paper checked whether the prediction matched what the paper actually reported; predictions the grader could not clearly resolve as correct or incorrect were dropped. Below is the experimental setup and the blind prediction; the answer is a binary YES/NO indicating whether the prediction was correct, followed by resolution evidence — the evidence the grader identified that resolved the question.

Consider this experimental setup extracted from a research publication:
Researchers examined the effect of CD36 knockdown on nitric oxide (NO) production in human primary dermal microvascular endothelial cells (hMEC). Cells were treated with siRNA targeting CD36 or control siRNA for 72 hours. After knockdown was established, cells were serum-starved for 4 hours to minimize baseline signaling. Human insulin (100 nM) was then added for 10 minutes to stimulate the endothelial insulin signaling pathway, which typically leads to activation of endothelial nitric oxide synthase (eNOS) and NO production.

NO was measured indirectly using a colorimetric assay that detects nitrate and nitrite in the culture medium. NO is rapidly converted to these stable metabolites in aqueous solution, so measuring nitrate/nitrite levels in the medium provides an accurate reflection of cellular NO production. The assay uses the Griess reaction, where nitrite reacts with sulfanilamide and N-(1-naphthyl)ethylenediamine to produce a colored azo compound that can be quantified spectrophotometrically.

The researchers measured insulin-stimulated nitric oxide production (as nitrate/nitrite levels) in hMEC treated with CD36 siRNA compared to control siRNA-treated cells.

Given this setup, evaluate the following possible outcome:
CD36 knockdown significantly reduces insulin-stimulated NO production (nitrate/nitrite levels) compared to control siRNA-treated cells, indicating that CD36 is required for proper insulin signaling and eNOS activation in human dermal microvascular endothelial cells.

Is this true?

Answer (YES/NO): YES